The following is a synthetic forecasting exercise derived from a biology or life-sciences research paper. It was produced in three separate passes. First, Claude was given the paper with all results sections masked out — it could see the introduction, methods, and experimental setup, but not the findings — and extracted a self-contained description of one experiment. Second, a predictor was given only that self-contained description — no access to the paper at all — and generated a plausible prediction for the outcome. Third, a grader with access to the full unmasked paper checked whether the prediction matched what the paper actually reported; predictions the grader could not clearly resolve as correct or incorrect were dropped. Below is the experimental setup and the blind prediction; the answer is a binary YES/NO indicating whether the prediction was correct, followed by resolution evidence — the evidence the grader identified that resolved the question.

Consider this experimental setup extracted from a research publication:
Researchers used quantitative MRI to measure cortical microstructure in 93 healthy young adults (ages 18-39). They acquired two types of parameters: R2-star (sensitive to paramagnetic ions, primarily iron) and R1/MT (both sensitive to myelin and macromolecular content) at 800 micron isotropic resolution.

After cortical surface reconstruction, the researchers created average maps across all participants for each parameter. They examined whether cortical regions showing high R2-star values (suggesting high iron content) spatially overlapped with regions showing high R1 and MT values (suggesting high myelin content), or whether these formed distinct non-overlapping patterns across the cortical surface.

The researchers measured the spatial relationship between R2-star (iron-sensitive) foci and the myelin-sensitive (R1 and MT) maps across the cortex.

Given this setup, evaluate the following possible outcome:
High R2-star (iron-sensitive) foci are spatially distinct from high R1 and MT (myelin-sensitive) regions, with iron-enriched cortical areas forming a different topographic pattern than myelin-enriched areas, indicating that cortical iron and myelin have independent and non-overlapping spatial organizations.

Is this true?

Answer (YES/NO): NO